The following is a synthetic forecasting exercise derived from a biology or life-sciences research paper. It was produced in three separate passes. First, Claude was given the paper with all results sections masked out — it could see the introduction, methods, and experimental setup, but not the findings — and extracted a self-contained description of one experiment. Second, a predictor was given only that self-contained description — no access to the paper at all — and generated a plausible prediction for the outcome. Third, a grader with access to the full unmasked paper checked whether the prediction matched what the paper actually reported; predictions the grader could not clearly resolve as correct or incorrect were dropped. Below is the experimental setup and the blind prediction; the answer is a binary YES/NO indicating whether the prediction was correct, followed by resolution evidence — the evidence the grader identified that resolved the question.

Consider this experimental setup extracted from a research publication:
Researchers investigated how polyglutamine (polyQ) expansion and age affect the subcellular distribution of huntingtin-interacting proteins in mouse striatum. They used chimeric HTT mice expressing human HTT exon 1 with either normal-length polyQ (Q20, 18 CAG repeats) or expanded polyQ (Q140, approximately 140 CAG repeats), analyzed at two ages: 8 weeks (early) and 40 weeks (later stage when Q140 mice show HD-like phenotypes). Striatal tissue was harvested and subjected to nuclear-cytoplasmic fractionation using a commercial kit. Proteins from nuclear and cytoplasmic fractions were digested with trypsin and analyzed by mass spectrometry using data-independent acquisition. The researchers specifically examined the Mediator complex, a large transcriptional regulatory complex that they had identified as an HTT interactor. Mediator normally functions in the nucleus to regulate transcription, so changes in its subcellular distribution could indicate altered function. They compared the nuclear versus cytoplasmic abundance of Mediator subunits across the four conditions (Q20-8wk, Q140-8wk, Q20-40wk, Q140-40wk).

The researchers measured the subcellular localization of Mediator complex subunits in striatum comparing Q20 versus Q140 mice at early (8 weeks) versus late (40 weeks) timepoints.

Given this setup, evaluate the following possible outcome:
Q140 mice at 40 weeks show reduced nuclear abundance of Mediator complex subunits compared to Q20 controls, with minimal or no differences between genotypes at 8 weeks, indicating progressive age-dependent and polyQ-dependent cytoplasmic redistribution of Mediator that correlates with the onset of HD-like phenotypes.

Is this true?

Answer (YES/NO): NO